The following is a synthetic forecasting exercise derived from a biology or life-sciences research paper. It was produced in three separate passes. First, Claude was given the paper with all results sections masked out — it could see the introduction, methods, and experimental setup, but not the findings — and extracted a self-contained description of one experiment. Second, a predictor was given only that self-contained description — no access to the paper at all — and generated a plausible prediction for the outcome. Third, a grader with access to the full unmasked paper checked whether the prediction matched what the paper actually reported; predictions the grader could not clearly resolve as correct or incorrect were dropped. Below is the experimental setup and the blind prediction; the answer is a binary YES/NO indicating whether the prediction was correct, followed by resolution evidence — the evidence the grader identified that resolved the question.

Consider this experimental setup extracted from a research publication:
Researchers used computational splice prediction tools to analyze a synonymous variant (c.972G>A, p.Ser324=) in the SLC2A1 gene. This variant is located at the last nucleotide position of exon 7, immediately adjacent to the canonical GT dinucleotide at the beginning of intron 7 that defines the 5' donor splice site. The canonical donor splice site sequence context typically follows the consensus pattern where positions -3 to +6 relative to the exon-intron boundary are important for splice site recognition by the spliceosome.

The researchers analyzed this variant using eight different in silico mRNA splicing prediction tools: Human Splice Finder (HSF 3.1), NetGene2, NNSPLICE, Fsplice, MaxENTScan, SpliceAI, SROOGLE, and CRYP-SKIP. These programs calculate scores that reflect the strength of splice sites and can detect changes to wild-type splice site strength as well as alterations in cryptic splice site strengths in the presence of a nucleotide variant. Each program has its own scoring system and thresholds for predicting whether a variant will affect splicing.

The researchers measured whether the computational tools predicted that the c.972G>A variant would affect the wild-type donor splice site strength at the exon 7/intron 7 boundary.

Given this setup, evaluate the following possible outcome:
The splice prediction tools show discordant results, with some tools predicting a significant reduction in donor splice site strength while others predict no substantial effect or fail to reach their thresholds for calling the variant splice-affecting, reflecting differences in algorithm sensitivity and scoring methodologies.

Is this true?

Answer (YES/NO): NO